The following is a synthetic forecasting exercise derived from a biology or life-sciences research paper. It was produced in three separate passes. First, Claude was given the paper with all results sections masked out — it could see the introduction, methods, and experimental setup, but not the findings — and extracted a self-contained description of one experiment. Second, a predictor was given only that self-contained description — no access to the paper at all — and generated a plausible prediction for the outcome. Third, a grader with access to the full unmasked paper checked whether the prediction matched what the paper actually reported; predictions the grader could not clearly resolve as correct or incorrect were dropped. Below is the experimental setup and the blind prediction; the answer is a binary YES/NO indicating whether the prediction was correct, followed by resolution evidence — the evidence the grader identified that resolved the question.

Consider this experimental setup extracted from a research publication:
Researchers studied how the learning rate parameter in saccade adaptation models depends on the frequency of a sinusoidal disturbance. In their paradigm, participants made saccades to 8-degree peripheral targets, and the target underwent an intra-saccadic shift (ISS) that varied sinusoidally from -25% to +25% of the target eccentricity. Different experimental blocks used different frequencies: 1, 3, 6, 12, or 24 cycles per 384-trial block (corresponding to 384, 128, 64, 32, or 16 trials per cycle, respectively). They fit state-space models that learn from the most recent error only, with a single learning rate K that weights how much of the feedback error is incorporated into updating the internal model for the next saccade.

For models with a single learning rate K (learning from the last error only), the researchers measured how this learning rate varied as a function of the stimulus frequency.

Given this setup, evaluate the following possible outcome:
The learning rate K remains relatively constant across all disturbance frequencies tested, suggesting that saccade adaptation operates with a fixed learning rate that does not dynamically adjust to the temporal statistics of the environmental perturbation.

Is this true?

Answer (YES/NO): YES